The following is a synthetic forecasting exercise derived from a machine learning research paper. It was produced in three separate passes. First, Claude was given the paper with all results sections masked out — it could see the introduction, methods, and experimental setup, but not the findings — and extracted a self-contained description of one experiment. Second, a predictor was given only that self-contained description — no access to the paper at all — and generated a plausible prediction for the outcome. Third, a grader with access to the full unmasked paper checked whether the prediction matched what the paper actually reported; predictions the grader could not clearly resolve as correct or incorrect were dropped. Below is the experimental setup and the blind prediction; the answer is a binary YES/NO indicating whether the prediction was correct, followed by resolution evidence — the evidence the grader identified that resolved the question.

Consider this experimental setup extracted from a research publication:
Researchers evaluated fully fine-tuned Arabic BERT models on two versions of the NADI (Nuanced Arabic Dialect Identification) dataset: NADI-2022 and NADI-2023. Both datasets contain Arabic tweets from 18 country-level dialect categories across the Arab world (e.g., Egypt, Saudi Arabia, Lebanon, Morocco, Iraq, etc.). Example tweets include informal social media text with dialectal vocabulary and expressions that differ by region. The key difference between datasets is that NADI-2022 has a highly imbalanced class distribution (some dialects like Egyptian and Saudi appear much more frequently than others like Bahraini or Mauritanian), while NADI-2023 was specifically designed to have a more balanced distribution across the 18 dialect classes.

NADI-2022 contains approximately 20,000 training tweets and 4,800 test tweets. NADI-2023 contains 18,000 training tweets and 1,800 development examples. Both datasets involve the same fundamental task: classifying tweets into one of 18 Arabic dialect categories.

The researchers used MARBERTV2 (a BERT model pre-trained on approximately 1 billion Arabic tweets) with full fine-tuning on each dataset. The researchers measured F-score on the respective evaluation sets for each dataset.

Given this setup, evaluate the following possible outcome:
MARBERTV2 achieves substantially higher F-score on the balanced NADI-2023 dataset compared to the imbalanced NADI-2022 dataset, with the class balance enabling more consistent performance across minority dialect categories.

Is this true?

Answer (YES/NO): YES